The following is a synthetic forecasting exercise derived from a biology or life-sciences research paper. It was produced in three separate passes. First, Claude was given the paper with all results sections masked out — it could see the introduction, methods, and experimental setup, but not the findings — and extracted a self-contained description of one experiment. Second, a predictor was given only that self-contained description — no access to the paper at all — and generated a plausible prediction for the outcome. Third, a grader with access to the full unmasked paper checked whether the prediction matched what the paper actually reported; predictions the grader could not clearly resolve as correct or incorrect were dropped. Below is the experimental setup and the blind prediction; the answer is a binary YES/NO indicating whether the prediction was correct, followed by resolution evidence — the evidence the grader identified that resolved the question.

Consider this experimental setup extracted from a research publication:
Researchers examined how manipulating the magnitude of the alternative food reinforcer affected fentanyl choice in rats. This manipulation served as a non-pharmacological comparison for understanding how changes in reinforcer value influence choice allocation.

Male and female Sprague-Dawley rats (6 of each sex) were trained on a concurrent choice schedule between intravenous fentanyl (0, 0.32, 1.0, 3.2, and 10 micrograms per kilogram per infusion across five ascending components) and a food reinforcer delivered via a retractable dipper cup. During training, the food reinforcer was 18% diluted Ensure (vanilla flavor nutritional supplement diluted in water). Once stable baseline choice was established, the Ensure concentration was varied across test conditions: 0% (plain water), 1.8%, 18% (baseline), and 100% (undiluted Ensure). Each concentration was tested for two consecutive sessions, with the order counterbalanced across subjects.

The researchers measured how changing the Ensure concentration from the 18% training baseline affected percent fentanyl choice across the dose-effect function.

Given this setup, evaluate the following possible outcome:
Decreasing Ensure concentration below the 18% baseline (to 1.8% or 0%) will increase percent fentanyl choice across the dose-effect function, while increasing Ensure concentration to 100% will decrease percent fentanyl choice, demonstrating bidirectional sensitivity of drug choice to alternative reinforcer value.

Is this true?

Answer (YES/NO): NO